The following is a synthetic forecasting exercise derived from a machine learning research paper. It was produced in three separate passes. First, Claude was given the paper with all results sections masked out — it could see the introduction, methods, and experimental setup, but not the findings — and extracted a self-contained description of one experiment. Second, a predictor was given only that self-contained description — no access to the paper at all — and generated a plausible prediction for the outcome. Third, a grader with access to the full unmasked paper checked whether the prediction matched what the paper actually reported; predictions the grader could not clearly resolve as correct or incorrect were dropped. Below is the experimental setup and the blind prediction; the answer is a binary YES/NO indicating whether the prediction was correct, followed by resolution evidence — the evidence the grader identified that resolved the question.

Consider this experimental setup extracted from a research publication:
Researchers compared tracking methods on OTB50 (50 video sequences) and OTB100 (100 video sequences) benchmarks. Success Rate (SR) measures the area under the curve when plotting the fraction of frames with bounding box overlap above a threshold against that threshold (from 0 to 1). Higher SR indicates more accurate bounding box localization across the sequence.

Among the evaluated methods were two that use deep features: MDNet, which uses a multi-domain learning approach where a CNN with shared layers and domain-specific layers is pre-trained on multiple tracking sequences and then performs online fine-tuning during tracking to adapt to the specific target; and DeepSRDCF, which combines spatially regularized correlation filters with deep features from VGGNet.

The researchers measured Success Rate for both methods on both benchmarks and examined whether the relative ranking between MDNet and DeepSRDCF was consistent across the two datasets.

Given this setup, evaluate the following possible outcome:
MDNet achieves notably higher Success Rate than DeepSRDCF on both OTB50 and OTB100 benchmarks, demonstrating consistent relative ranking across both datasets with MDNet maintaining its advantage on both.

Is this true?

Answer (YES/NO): YES